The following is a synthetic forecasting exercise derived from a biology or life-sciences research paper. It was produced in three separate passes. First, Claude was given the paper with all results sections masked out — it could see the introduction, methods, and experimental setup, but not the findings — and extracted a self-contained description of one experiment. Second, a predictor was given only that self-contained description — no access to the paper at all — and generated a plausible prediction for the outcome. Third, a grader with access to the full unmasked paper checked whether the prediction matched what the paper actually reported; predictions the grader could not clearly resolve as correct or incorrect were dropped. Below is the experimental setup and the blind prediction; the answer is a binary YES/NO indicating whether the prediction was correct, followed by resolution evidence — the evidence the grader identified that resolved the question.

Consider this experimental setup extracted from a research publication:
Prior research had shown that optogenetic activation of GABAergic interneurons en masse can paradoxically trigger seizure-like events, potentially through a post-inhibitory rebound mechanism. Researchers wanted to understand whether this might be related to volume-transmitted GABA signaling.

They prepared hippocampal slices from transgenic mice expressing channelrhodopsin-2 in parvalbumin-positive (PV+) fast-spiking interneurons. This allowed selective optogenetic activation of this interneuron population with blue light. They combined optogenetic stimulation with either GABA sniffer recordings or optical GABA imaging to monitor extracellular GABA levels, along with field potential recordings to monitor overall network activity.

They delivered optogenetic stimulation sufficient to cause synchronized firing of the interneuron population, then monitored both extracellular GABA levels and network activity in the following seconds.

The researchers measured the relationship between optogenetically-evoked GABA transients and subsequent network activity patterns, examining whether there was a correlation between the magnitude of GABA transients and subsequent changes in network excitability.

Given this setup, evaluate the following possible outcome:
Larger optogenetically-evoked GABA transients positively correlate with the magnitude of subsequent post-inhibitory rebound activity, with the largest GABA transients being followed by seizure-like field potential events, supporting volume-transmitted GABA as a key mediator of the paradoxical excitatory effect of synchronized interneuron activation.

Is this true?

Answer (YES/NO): NO